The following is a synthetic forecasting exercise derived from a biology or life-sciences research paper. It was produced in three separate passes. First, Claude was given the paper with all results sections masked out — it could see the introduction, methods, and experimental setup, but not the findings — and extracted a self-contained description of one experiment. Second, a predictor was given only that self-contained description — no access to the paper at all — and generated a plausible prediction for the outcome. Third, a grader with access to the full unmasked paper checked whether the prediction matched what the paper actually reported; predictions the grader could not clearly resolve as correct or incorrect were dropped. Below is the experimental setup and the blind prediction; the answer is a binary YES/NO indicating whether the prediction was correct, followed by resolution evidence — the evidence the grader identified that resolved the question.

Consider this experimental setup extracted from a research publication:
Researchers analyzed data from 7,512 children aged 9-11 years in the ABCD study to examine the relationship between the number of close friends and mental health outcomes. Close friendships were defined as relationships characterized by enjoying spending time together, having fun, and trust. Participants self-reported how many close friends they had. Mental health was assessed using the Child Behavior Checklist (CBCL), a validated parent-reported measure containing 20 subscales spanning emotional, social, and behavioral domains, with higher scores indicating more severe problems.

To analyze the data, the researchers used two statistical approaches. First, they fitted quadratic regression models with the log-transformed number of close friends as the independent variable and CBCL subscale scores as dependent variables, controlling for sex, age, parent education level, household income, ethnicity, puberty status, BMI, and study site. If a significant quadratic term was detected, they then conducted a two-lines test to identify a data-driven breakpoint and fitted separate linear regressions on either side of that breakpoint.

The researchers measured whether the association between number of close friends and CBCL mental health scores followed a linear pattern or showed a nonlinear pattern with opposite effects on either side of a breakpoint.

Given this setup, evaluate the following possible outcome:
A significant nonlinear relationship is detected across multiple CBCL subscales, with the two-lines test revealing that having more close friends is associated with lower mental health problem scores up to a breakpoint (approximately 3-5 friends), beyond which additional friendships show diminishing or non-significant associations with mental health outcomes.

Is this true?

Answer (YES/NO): NO